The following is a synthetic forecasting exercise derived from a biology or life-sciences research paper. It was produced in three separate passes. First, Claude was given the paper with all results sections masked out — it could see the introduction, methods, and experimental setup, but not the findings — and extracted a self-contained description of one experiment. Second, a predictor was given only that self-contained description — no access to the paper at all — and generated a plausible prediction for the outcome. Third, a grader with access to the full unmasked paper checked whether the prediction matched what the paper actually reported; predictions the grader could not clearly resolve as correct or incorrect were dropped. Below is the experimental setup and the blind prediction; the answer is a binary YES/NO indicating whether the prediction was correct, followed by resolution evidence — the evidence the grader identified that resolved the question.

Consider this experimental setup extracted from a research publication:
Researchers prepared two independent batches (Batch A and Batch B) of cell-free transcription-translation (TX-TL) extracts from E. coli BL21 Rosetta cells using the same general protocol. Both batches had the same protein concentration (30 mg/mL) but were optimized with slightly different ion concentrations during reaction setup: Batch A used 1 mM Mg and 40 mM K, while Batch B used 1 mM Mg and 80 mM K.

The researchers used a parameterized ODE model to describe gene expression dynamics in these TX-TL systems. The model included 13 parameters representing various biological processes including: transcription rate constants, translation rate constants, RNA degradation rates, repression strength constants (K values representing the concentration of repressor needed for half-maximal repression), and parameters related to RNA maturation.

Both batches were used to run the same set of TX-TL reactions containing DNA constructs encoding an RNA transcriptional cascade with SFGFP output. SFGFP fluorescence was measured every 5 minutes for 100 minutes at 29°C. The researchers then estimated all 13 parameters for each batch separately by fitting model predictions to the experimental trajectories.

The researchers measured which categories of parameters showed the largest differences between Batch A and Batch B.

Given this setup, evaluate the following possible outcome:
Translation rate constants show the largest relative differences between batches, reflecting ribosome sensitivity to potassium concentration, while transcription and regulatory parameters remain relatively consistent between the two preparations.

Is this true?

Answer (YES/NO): NO